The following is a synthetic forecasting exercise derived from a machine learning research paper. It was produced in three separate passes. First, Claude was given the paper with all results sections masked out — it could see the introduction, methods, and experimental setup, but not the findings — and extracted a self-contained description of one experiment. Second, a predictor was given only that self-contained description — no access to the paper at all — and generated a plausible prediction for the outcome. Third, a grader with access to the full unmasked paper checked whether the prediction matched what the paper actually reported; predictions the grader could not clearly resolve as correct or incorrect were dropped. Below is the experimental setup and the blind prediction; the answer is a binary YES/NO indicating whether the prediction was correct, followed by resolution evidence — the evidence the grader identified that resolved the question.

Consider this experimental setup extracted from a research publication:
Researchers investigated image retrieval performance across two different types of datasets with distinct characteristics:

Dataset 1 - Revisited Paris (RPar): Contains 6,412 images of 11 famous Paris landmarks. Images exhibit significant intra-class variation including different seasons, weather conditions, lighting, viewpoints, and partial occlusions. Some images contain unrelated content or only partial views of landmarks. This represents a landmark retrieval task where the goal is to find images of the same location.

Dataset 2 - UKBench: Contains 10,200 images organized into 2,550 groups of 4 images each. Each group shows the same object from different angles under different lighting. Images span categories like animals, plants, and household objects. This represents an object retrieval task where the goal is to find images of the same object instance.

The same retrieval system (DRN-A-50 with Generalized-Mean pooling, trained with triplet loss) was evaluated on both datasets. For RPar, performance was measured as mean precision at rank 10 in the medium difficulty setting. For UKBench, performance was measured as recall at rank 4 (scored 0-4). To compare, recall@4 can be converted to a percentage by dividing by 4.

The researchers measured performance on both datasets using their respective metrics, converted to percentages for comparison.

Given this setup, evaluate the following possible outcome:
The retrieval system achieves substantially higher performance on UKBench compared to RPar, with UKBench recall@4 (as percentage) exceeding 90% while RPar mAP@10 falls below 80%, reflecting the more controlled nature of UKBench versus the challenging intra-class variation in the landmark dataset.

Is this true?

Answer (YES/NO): NO